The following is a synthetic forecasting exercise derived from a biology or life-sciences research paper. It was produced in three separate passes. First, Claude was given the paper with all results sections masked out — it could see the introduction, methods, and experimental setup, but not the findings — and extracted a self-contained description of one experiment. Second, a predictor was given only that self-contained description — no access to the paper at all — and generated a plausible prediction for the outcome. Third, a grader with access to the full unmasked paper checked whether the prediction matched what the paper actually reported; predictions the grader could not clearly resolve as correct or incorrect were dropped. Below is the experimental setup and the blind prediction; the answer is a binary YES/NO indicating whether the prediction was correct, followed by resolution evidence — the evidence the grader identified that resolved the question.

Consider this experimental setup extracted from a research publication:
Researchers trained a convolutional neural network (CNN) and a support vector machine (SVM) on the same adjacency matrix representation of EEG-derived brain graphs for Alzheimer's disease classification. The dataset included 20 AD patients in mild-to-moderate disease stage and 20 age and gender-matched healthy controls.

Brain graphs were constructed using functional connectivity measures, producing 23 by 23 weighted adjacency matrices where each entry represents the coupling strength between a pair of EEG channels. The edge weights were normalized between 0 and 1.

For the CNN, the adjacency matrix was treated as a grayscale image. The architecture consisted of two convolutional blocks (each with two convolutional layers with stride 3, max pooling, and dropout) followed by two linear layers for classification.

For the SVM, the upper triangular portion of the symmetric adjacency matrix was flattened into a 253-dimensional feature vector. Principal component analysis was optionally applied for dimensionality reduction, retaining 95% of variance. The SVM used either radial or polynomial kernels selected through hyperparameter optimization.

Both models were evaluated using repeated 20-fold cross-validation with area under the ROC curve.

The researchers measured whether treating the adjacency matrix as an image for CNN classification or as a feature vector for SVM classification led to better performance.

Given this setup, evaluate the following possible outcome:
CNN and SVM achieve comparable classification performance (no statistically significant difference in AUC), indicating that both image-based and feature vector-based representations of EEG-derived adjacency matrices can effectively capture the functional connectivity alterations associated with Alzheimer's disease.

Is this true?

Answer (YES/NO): NO